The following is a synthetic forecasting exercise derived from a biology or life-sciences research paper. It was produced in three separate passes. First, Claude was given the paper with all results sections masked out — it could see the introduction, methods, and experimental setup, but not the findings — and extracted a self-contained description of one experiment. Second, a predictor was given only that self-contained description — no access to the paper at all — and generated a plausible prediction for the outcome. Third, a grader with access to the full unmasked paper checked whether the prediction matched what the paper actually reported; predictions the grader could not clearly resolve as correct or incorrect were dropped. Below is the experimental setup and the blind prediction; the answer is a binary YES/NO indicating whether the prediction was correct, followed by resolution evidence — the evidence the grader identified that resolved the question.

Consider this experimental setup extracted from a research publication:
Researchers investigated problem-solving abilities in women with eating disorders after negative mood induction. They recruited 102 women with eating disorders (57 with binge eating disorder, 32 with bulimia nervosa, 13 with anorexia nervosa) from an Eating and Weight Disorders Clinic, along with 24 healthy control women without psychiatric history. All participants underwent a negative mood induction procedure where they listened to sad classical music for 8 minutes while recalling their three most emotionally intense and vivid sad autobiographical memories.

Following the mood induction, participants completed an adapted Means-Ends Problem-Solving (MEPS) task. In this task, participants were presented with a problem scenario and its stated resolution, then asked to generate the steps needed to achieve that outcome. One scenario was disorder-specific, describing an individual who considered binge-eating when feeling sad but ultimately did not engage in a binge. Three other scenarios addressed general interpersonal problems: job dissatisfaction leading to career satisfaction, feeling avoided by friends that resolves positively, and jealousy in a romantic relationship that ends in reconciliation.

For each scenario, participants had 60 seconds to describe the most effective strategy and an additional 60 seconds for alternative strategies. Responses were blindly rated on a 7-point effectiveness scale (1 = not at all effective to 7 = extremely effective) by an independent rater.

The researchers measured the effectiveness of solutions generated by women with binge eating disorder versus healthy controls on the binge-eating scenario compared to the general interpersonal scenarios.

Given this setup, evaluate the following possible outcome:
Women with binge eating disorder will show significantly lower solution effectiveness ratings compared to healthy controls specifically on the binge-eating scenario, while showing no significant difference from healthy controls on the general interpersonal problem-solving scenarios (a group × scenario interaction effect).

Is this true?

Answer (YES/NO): YES